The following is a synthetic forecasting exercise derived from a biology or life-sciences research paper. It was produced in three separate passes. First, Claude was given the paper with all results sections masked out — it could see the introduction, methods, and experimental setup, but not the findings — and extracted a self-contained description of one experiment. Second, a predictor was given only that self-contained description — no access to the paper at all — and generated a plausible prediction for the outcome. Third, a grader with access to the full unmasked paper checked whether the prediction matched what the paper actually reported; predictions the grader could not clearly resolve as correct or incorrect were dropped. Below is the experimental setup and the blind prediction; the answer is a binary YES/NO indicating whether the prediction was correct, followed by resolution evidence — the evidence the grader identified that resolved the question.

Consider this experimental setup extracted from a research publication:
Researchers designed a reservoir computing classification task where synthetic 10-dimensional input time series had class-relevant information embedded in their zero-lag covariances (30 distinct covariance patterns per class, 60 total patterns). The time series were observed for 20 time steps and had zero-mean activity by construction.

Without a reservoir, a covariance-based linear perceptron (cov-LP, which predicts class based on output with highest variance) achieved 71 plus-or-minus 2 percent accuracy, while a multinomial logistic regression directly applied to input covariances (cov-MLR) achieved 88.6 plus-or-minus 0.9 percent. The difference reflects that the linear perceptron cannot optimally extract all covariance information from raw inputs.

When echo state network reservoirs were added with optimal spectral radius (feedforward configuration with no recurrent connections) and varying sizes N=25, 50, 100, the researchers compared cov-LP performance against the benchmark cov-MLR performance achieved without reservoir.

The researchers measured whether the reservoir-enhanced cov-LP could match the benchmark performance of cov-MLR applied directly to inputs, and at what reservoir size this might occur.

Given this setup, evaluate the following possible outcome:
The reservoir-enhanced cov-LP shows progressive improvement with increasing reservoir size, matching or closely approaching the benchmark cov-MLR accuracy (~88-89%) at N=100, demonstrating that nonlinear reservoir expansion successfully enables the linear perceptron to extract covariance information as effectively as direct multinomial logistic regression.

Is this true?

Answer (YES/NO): YES